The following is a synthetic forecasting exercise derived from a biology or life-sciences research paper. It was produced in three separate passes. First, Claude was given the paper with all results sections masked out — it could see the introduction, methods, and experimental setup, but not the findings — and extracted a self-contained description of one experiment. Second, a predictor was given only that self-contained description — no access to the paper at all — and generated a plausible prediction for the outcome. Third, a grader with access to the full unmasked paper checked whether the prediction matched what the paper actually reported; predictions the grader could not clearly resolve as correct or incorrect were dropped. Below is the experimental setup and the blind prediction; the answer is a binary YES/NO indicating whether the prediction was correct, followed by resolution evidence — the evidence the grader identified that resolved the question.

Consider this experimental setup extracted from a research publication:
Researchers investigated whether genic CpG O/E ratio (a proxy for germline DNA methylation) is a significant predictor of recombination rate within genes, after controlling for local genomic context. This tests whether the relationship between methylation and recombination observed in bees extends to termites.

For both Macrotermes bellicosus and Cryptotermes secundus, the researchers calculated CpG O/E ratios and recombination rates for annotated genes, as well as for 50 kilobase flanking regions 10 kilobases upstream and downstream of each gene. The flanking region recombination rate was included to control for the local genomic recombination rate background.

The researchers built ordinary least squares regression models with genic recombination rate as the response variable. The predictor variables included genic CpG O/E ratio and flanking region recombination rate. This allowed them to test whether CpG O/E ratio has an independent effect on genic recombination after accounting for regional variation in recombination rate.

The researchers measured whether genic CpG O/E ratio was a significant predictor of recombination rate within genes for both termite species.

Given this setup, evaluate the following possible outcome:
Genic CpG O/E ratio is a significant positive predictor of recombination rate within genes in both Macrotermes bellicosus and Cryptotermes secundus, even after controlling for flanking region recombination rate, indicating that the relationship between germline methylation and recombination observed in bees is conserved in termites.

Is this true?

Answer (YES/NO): YES